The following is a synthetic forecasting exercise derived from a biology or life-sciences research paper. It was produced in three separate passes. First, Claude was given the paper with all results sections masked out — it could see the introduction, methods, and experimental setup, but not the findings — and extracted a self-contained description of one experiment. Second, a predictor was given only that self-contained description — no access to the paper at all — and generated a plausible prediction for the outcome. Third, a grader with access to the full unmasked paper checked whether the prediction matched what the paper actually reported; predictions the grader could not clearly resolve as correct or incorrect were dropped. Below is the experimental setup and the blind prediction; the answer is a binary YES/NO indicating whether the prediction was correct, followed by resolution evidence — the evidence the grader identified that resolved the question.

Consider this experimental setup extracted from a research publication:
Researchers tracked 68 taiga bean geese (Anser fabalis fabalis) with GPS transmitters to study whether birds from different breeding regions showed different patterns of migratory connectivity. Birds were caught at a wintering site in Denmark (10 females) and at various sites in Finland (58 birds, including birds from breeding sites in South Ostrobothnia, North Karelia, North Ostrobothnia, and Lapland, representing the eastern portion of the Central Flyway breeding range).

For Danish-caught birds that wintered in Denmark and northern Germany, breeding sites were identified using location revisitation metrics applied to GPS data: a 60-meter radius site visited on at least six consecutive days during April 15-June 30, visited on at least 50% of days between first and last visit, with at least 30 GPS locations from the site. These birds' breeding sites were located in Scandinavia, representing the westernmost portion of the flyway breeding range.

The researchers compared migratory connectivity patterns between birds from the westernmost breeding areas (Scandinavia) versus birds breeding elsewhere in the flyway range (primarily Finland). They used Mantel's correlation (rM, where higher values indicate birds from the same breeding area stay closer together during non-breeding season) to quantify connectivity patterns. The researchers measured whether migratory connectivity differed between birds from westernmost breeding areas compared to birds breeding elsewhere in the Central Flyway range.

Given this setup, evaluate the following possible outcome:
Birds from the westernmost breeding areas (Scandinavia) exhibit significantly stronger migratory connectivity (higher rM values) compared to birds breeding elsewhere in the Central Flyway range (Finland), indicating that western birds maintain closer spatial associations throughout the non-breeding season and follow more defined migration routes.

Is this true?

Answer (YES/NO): YES